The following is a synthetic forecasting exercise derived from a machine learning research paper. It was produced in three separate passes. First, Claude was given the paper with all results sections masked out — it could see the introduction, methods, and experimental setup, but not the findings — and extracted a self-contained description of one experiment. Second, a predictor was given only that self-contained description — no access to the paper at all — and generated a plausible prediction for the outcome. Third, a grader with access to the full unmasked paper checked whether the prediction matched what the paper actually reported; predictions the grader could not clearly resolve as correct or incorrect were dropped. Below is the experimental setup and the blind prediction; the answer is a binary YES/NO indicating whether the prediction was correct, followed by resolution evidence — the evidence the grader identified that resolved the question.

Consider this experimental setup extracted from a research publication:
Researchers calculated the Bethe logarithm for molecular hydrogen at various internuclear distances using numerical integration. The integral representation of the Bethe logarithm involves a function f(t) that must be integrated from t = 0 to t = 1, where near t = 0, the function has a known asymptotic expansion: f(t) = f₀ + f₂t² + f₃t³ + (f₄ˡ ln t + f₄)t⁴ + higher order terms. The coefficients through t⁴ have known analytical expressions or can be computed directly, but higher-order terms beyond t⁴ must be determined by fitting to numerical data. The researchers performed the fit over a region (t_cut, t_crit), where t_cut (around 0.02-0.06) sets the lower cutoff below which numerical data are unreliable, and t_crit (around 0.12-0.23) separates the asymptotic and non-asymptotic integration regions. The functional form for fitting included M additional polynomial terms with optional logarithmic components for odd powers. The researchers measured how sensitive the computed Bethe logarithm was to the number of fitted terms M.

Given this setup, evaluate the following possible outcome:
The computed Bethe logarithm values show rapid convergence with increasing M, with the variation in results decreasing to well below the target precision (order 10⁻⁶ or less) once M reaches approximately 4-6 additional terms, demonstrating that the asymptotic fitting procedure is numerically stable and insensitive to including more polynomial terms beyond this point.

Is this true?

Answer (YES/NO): NO